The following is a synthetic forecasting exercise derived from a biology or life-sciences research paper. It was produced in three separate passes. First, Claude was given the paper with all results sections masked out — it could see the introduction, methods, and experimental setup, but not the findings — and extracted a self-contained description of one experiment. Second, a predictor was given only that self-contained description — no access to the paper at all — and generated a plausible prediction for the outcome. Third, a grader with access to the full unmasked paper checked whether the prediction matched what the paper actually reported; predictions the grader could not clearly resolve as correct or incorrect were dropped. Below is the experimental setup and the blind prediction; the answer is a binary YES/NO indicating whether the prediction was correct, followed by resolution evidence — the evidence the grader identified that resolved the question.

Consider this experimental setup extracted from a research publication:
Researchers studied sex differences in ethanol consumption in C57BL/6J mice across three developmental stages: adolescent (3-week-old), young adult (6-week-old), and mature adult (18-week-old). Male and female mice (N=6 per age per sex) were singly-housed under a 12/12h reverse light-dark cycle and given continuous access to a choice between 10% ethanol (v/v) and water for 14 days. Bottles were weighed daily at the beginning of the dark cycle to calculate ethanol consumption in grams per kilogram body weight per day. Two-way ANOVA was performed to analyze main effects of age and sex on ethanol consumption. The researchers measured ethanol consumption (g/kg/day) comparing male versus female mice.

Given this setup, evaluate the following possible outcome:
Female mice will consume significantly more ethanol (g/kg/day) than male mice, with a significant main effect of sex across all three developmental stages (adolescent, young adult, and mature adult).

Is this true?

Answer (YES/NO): YES